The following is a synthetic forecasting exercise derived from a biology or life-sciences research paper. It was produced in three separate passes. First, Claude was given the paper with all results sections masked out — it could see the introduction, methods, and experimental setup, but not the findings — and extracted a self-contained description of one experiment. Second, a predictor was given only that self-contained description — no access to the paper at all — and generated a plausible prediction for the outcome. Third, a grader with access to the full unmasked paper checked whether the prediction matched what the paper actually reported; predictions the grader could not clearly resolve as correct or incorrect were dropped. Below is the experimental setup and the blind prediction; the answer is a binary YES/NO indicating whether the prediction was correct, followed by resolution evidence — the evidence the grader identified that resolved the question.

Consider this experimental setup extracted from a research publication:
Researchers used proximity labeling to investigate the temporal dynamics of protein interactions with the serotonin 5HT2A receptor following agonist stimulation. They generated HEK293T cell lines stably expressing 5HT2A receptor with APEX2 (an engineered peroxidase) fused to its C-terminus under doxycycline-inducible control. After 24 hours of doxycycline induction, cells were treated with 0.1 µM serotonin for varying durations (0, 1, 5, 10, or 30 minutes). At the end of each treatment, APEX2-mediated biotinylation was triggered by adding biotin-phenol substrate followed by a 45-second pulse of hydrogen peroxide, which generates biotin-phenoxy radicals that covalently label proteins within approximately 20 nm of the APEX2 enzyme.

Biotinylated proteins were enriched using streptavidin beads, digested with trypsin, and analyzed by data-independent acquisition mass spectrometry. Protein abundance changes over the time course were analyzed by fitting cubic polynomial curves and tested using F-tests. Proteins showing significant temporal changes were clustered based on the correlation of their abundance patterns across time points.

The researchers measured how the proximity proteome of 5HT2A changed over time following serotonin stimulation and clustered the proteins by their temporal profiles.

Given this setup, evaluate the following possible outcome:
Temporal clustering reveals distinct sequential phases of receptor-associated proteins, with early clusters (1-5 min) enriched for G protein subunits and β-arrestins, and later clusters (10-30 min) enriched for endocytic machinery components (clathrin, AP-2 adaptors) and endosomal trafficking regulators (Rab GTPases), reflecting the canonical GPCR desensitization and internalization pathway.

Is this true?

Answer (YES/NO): NO